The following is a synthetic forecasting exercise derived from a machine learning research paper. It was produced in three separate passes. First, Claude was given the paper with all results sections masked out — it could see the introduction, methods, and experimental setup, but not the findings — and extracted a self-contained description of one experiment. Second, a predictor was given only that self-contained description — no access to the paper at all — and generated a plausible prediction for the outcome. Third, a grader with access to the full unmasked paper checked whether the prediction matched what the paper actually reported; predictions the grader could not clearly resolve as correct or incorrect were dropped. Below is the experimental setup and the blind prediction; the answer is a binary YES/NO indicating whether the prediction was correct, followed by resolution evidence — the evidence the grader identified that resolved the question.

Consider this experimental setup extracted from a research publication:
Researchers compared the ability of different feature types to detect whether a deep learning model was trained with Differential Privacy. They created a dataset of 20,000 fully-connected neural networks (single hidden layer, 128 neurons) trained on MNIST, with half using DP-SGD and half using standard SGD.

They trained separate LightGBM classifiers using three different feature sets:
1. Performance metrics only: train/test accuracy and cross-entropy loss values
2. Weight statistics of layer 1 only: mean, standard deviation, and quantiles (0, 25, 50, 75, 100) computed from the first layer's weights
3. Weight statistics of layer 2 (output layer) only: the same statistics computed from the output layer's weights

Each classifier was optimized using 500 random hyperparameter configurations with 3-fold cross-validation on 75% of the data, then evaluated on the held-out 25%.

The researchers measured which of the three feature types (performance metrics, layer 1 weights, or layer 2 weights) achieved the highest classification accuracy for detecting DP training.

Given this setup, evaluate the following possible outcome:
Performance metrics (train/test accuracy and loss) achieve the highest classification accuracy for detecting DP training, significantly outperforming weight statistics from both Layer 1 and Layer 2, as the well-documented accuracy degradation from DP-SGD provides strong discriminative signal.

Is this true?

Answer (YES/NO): NO